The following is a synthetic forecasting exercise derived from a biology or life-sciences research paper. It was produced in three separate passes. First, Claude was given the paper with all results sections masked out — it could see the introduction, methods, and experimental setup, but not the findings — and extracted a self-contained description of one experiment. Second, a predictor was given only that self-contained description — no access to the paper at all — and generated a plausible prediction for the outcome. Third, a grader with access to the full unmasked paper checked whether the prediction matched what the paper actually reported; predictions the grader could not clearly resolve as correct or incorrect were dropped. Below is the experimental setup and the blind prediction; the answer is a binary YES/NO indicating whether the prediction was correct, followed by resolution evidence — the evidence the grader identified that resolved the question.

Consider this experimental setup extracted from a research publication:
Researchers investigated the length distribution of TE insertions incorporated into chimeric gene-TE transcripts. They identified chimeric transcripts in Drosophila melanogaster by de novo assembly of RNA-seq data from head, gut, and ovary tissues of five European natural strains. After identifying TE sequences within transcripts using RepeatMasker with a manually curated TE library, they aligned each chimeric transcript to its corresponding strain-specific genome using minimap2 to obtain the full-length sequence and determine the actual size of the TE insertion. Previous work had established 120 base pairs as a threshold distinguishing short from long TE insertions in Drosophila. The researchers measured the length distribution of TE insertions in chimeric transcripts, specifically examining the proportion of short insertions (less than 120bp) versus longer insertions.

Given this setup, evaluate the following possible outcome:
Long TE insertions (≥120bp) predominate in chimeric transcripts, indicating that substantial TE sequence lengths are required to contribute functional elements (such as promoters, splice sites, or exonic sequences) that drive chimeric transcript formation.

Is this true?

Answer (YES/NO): NO